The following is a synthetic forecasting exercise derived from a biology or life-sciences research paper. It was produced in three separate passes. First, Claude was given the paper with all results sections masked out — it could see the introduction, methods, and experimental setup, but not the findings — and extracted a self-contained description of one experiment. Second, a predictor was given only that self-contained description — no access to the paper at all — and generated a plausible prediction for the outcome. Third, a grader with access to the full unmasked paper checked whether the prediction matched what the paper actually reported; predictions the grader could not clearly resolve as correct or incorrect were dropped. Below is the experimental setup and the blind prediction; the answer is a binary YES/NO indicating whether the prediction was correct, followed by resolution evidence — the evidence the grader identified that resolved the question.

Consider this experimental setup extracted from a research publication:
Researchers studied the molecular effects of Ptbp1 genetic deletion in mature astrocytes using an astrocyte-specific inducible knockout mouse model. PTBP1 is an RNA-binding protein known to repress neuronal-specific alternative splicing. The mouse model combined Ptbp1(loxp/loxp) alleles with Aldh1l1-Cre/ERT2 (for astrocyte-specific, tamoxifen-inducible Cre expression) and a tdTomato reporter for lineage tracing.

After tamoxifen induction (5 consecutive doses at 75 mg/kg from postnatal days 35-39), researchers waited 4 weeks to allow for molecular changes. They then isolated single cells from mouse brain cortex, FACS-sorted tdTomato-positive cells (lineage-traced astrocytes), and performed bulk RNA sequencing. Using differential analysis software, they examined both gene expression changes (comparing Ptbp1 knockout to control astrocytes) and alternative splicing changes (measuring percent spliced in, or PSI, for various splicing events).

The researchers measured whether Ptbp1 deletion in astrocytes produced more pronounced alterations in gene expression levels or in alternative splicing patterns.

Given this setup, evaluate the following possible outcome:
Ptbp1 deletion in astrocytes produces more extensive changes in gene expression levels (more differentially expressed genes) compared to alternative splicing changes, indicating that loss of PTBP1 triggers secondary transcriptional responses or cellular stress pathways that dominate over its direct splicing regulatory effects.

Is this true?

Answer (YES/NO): NO